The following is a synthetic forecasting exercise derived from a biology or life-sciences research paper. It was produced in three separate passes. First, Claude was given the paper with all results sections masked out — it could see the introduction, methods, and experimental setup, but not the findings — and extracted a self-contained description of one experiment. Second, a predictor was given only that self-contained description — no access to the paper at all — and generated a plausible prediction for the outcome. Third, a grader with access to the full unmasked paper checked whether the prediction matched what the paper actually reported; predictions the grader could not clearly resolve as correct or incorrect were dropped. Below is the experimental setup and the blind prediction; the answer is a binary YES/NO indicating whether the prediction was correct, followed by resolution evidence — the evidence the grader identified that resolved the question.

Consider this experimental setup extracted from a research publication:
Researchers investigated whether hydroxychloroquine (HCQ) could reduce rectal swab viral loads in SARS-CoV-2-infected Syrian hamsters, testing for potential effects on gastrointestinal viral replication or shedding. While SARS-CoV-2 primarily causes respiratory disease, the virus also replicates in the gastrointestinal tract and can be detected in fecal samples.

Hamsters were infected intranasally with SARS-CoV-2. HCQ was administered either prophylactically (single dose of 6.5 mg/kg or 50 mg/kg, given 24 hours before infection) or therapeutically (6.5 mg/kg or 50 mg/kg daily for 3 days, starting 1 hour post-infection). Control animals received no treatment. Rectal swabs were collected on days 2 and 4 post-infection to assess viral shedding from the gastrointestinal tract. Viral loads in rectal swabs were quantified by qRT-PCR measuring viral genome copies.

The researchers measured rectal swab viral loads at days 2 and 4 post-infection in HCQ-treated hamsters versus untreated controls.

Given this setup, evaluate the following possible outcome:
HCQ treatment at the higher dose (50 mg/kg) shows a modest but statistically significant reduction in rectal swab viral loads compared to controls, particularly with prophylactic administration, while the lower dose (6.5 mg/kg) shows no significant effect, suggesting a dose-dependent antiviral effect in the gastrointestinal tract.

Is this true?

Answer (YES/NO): NO